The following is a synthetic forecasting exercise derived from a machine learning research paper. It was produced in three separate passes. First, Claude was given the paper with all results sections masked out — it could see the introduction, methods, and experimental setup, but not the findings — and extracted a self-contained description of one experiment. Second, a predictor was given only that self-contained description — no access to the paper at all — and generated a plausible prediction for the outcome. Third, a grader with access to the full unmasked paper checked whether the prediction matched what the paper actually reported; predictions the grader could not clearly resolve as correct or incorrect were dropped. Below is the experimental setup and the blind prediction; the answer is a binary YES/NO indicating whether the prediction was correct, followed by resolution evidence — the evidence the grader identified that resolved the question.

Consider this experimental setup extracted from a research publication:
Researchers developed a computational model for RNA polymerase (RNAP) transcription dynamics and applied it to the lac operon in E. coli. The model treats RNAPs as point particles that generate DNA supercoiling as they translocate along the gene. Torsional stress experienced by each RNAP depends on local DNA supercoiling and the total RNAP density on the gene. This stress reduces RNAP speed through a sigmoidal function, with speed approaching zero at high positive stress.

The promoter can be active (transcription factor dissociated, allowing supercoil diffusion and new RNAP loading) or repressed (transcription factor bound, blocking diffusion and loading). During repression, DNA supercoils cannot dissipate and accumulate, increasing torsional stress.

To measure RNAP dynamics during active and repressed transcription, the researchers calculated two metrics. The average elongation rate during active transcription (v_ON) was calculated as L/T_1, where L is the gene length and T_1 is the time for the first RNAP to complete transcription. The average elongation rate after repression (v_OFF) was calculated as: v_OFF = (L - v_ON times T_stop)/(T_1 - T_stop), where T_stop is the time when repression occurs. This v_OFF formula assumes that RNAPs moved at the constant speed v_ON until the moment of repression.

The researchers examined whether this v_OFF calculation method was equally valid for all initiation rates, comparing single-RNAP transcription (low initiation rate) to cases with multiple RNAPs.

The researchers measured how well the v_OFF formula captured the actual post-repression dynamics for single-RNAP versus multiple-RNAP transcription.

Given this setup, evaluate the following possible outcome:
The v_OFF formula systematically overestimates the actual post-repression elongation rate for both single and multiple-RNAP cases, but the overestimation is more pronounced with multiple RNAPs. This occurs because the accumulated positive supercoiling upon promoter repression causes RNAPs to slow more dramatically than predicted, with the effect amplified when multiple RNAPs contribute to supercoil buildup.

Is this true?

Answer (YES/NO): NO